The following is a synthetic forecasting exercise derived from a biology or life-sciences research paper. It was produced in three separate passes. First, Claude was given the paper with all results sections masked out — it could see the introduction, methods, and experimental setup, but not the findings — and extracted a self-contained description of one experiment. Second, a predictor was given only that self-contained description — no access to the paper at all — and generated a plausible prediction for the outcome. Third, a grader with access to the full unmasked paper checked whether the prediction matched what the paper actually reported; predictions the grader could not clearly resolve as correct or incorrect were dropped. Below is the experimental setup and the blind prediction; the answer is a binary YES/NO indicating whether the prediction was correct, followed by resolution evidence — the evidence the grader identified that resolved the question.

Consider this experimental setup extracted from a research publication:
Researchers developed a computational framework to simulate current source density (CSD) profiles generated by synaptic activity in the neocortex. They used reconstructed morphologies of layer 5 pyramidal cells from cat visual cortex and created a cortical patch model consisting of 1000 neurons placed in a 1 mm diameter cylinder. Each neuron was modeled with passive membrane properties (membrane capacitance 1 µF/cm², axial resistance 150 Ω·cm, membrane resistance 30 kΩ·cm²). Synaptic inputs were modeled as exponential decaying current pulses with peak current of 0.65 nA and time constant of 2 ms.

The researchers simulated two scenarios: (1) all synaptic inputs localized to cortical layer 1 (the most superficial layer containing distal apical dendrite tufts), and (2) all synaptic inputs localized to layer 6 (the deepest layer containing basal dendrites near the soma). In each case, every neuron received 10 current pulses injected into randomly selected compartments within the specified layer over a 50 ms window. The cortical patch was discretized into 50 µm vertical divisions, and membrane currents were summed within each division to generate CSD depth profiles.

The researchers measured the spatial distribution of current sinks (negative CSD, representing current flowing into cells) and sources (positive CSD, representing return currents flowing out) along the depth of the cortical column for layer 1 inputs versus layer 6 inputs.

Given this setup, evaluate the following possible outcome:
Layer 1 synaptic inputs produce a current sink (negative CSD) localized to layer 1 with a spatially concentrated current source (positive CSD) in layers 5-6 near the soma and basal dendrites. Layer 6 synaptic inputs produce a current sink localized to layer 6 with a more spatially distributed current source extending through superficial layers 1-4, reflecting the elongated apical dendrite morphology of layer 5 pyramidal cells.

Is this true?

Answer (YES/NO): NO